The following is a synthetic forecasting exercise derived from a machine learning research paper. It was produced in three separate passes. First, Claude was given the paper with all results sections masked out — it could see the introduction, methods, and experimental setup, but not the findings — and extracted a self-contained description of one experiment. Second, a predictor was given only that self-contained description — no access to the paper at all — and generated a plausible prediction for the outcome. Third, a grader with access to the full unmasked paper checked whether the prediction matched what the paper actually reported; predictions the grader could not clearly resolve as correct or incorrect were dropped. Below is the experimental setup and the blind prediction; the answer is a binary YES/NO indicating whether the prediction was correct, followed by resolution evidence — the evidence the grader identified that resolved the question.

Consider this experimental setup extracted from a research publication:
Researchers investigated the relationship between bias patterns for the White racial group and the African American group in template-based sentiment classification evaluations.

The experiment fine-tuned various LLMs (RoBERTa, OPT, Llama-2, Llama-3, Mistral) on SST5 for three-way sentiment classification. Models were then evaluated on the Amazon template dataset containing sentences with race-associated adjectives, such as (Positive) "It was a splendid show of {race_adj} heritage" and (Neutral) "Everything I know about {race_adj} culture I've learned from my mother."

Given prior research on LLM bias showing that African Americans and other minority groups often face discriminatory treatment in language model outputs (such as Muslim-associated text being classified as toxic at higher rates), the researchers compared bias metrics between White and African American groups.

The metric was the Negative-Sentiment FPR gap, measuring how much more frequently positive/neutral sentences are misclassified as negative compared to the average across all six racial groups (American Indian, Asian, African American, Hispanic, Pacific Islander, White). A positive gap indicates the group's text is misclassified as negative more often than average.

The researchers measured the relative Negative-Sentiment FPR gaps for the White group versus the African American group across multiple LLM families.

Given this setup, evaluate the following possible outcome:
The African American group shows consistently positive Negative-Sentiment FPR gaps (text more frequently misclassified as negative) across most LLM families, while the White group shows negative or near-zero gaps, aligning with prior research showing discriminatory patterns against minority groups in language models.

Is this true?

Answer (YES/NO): NO